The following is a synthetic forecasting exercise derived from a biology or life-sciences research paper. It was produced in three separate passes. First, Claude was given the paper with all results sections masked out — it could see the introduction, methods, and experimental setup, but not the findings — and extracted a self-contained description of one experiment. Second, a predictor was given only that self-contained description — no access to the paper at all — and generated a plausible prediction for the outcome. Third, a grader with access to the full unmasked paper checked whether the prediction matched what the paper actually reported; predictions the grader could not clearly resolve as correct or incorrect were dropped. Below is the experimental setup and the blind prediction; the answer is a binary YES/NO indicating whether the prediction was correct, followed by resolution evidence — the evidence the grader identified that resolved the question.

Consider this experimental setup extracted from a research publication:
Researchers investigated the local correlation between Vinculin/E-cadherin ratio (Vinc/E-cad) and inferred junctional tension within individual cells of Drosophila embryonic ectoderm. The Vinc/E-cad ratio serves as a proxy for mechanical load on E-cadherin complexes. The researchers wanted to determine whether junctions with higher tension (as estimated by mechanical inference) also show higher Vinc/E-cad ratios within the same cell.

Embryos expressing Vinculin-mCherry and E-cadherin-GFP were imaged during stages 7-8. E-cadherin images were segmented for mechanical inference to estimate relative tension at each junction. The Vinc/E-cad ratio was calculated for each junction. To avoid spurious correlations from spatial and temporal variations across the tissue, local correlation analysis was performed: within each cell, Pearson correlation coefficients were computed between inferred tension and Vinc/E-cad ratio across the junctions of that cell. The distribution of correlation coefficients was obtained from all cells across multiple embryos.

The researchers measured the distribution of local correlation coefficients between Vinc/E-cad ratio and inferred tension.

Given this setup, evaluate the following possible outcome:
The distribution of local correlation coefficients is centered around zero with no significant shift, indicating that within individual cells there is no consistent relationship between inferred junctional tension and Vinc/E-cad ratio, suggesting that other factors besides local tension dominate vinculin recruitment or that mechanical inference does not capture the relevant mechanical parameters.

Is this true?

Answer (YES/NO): NO